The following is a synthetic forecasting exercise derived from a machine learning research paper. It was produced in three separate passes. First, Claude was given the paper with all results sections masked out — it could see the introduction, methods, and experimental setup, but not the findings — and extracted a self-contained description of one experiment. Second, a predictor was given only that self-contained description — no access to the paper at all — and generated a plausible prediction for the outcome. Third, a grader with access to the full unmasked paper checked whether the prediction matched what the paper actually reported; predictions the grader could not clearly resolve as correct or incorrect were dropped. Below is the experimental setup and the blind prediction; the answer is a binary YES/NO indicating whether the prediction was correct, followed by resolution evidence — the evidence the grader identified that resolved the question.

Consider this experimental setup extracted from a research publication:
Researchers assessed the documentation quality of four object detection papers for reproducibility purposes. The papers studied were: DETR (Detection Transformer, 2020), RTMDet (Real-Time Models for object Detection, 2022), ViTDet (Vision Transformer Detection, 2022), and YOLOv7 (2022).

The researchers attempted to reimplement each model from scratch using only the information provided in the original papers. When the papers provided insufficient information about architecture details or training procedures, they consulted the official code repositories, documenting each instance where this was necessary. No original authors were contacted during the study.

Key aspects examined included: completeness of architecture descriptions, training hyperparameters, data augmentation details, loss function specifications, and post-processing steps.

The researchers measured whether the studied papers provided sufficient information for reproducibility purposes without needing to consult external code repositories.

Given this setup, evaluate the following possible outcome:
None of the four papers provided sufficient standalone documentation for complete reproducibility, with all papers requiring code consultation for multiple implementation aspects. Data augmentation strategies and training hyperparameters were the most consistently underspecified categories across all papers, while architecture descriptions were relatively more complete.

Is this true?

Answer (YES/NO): NO